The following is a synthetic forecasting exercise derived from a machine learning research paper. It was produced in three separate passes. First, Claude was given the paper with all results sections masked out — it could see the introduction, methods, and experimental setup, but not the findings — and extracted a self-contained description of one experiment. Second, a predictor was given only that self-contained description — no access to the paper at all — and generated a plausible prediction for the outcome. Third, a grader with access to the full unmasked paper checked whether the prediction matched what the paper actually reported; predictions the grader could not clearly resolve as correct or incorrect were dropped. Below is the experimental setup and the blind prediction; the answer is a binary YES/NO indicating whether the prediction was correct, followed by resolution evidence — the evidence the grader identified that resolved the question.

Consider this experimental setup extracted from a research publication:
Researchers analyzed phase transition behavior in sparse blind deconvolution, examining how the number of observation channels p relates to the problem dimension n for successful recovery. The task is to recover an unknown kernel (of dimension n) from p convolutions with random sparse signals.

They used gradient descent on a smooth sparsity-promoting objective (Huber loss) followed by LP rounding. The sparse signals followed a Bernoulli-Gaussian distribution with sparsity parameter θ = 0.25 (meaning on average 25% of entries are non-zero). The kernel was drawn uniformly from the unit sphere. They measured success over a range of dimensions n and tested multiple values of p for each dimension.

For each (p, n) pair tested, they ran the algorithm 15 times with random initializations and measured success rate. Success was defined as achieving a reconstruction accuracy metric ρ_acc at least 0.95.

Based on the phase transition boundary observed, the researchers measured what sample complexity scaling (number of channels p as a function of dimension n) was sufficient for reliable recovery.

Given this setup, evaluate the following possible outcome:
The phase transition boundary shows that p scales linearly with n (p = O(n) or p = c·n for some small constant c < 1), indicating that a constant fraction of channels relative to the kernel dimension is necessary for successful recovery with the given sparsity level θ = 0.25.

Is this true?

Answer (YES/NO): NO